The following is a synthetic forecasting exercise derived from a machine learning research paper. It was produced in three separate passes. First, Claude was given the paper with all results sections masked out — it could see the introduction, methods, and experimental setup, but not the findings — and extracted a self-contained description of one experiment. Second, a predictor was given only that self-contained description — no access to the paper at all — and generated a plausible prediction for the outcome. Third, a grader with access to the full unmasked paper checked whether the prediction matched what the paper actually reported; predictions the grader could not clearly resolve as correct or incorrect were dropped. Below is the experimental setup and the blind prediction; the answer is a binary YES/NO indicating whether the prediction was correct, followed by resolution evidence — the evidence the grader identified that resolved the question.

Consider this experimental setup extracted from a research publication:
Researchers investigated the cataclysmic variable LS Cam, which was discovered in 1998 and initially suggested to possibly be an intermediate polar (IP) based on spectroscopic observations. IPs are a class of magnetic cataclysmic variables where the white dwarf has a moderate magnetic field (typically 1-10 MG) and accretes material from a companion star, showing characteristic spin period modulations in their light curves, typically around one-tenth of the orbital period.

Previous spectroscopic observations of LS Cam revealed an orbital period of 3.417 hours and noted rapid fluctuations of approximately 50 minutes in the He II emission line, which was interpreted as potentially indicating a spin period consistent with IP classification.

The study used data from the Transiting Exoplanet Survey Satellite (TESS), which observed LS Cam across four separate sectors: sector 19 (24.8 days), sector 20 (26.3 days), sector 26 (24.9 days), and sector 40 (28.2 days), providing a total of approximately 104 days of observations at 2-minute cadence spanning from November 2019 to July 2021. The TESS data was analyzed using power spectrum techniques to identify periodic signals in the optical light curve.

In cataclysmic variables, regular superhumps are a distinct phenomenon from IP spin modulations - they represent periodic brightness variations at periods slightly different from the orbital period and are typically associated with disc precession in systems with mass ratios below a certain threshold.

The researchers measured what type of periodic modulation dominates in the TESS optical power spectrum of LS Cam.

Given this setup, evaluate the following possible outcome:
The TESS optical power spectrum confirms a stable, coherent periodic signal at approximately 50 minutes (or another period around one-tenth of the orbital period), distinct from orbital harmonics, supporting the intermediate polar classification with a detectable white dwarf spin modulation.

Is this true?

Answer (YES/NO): NO